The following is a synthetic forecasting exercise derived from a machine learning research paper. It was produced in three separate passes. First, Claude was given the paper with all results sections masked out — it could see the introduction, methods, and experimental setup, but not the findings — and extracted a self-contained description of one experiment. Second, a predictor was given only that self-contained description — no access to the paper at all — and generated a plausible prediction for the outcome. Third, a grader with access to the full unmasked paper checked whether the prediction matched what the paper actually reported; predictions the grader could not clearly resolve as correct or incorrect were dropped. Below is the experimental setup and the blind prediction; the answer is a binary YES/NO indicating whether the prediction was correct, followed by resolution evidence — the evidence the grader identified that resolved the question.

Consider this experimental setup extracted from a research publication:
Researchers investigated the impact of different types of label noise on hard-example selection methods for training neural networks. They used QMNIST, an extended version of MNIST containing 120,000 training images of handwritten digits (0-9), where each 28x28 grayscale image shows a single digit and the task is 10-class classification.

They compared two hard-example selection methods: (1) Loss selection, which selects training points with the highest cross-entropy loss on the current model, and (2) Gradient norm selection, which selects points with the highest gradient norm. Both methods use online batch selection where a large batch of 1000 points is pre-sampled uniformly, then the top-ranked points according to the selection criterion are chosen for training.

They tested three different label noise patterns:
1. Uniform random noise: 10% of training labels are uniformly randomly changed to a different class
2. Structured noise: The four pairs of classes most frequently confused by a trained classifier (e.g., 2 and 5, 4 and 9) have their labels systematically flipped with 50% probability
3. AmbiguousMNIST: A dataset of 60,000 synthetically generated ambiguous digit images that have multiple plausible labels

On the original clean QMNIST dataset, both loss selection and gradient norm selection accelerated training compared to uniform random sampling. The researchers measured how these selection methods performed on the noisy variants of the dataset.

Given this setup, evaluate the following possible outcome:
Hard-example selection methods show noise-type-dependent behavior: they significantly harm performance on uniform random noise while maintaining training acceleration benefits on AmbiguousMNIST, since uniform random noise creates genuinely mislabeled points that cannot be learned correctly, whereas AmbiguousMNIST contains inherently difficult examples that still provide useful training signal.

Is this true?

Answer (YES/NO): NO